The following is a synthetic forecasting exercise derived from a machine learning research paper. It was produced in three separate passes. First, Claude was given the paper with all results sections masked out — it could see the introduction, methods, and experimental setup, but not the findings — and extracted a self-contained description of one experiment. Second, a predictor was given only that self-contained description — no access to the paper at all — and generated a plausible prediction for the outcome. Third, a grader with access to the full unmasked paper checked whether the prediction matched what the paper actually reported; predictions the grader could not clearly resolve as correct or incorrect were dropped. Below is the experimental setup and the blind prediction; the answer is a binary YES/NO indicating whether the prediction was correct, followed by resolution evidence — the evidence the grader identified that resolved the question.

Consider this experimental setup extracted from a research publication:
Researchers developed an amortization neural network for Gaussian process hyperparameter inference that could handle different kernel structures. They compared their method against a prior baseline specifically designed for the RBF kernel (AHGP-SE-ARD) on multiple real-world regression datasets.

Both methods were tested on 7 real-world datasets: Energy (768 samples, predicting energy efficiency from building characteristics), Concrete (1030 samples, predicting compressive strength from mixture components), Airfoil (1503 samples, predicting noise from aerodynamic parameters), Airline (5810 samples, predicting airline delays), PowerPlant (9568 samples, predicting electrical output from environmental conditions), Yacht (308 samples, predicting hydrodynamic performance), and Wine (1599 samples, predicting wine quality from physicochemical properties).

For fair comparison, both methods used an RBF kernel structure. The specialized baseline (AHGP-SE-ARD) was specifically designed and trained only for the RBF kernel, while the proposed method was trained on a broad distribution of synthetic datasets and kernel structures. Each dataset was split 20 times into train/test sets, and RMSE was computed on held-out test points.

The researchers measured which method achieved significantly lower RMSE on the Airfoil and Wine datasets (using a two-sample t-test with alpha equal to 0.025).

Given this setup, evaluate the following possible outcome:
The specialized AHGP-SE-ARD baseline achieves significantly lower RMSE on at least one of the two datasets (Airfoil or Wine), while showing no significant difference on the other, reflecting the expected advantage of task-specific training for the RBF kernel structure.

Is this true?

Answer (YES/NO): NO